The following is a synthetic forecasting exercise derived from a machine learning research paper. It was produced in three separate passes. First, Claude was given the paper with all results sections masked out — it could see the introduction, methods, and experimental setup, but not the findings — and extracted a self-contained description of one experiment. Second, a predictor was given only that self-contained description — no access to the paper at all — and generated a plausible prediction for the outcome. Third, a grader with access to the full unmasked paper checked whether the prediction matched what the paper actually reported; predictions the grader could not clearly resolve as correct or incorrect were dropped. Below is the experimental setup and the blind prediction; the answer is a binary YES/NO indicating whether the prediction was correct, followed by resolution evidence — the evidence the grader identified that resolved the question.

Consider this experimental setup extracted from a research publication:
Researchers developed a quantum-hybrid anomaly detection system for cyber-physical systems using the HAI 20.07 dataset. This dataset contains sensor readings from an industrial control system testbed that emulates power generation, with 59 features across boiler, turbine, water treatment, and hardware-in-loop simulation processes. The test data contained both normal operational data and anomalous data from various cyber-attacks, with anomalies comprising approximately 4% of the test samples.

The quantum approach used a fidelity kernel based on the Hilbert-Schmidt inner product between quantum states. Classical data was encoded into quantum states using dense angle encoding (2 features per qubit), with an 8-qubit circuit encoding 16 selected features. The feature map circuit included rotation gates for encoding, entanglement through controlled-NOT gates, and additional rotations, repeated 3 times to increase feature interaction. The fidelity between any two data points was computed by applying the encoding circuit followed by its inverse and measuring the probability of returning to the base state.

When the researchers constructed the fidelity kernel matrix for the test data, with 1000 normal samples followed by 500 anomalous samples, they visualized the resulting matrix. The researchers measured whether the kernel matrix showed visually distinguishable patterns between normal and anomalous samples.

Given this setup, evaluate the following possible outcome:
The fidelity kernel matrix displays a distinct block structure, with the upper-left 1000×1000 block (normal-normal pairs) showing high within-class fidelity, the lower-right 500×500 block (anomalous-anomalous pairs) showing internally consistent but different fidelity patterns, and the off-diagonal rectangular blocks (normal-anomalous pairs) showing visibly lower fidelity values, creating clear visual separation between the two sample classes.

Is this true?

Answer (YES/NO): NO